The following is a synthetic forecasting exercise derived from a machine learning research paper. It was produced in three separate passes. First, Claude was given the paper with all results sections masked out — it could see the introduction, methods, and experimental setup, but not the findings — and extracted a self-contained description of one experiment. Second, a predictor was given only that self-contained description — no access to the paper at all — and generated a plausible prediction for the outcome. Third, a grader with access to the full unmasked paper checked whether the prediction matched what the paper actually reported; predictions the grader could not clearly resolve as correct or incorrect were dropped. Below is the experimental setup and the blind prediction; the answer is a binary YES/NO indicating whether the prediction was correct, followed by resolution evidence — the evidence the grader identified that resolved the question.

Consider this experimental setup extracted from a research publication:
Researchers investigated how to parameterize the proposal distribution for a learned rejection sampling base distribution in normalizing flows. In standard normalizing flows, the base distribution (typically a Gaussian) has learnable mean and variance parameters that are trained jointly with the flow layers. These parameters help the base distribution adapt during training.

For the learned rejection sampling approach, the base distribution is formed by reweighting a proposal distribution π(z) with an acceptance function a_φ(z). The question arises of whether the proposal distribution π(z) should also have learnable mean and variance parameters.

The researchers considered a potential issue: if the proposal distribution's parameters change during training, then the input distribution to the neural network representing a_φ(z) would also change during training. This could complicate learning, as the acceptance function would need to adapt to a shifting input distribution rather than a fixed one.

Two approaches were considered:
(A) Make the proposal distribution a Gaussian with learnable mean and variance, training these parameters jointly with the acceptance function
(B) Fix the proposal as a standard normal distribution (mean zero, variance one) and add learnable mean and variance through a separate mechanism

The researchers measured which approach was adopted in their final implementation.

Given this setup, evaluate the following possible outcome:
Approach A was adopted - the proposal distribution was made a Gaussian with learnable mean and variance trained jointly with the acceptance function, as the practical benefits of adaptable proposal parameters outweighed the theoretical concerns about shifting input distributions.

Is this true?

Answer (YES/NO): NO